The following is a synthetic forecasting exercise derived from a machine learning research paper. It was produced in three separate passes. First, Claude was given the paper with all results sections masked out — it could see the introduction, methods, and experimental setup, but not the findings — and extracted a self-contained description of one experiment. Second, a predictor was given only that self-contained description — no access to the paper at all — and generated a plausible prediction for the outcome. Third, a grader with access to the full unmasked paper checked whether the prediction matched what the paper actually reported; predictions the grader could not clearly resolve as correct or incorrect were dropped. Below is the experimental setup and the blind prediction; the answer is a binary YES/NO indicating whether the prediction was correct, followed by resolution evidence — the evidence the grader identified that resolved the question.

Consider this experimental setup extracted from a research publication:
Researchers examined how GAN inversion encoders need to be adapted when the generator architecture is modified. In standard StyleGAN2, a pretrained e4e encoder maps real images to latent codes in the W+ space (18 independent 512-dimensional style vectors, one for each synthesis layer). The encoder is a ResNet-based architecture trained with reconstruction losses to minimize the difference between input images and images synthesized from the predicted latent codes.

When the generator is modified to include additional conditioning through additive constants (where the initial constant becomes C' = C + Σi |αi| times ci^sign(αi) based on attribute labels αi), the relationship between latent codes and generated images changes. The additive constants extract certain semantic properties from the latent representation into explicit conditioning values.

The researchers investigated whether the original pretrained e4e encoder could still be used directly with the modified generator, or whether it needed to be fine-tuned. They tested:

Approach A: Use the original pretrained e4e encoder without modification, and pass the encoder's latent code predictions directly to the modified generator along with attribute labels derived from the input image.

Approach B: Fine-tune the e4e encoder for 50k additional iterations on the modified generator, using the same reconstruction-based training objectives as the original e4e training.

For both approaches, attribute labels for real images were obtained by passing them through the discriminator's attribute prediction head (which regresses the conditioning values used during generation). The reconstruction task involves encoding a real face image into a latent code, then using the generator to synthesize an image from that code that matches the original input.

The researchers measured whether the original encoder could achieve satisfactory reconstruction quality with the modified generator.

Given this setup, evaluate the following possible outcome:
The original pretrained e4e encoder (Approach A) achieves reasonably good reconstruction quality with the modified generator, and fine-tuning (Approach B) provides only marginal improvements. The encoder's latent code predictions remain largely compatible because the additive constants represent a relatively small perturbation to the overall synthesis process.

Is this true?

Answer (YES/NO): NO